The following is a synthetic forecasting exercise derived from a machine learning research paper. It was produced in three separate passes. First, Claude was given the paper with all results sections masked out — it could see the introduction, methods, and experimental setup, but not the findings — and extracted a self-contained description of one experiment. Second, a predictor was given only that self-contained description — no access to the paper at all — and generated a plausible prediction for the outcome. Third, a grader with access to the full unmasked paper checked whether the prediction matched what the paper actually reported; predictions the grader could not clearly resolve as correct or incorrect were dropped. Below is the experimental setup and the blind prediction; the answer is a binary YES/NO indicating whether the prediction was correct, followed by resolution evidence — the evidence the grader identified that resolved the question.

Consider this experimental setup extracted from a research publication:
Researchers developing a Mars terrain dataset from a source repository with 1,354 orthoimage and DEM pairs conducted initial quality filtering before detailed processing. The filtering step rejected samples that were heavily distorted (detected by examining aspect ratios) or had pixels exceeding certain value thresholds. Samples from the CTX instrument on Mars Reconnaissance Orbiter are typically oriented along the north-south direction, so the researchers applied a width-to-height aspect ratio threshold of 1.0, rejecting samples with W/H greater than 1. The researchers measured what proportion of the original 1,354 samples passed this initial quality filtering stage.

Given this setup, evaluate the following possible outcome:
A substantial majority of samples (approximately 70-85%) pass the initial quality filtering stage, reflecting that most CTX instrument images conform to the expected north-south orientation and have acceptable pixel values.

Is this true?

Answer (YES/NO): YES